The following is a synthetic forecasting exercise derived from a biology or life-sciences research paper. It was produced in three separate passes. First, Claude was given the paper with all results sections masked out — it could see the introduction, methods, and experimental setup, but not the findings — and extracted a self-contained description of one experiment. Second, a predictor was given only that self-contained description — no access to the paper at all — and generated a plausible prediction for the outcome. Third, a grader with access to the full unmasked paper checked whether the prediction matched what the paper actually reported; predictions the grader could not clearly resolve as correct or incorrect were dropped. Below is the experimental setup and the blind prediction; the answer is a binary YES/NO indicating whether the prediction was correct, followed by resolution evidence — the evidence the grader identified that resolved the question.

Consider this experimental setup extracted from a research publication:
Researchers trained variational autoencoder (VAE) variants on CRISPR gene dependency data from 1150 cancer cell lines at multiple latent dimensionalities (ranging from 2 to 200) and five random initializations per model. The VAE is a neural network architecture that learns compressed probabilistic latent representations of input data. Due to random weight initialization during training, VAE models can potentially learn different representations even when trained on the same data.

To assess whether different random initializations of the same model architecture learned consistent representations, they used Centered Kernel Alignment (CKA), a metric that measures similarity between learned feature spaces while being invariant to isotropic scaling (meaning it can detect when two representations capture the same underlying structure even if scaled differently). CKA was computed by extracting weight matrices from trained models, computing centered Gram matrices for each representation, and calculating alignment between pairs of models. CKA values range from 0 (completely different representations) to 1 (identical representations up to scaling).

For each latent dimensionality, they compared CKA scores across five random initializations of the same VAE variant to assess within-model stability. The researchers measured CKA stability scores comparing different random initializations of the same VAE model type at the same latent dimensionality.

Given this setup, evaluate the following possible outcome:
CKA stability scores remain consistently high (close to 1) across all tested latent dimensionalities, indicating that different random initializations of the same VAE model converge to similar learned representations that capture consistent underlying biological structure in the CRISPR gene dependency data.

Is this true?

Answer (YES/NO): NO